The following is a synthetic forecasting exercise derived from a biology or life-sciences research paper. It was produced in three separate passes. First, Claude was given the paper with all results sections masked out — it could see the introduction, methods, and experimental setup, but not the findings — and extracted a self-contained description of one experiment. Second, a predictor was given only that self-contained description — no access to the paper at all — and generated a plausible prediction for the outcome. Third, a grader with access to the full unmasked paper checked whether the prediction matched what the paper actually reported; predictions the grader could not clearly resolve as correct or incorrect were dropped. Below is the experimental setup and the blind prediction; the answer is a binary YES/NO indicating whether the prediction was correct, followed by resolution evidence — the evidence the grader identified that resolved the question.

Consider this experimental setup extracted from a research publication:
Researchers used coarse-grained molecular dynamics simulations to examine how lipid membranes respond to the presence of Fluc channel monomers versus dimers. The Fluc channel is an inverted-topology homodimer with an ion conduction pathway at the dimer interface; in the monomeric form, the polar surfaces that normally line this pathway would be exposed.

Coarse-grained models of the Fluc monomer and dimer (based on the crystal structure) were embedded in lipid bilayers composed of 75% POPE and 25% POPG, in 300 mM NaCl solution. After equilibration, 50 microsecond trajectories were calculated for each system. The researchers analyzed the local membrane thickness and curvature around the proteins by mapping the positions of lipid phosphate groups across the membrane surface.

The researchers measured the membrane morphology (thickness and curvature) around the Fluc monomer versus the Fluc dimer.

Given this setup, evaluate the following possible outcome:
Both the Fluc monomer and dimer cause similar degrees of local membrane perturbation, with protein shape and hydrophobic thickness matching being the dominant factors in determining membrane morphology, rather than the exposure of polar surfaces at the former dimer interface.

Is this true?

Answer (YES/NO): NO